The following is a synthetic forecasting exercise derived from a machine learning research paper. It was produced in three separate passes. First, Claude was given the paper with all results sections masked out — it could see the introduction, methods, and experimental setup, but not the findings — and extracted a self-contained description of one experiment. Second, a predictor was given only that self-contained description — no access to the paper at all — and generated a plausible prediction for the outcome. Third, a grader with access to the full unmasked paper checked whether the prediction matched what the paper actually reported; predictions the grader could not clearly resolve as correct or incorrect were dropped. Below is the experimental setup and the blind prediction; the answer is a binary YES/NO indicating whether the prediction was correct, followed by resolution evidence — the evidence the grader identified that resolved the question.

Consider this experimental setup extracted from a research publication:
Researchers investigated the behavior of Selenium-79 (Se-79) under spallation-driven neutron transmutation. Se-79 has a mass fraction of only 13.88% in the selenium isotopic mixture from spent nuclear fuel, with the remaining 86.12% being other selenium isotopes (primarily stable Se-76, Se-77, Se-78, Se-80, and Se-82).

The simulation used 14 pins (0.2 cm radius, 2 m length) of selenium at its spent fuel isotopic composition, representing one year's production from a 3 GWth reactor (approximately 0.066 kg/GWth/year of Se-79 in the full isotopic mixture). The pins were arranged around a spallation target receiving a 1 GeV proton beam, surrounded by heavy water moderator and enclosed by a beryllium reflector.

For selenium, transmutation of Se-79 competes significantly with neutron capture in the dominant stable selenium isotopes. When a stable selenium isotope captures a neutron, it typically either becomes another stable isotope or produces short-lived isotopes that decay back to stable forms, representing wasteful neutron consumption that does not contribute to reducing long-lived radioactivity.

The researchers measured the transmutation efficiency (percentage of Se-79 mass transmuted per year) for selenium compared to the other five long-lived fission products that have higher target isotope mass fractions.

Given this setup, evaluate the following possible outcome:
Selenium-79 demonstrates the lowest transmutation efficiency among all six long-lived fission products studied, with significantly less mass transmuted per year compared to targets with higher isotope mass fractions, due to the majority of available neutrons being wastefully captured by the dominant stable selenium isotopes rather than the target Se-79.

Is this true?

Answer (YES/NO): NO